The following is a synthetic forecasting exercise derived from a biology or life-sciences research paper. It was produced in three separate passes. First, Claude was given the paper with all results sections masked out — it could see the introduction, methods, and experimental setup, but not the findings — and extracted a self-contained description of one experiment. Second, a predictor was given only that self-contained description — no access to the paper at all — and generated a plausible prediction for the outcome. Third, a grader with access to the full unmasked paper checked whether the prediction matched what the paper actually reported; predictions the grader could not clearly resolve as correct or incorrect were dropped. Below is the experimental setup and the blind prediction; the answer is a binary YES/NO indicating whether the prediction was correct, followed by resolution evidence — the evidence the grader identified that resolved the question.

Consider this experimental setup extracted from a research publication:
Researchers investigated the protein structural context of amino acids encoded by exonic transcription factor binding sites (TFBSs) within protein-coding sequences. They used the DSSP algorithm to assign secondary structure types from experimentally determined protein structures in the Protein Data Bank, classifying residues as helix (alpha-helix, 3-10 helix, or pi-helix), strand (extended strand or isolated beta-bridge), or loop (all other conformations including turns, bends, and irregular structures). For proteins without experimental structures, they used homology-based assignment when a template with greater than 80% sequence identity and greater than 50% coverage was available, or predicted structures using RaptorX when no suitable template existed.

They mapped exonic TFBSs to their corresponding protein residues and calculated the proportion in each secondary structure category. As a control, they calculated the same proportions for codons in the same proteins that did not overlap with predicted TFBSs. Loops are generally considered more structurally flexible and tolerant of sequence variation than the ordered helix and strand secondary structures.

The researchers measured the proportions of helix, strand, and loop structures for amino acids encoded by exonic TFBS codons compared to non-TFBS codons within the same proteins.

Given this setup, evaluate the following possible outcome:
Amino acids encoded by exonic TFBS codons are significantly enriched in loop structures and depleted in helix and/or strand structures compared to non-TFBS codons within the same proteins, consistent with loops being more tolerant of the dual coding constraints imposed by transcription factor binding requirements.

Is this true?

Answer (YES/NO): YES